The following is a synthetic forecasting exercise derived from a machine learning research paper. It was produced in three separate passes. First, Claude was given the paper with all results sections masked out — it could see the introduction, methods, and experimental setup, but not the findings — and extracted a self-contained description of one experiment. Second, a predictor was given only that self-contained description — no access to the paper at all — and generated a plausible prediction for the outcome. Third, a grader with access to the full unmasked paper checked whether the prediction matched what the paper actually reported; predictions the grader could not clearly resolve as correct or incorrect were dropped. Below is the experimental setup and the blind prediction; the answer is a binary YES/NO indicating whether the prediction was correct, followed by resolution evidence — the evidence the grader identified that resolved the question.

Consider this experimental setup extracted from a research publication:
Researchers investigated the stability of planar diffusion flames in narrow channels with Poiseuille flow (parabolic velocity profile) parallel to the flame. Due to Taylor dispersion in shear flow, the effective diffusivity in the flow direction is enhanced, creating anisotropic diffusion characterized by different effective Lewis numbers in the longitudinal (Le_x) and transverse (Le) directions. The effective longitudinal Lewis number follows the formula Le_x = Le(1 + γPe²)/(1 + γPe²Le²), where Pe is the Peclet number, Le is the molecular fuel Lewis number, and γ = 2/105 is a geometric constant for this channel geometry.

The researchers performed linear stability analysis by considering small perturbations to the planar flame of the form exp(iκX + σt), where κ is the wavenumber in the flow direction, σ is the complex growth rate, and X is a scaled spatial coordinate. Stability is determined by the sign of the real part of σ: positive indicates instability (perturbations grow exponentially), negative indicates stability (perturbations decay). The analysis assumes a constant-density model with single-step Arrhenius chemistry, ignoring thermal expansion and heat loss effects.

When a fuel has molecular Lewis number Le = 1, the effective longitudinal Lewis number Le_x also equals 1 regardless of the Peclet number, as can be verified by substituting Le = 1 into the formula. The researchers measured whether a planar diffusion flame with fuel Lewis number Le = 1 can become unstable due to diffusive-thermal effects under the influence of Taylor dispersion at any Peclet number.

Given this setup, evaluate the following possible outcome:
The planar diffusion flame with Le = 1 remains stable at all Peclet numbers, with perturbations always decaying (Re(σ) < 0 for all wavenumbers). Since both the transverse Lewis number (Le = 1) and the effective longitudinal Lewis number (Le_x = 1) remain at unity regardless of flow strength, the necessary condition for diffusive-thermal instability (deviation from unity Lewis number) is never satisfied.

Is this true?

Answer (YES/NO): YES